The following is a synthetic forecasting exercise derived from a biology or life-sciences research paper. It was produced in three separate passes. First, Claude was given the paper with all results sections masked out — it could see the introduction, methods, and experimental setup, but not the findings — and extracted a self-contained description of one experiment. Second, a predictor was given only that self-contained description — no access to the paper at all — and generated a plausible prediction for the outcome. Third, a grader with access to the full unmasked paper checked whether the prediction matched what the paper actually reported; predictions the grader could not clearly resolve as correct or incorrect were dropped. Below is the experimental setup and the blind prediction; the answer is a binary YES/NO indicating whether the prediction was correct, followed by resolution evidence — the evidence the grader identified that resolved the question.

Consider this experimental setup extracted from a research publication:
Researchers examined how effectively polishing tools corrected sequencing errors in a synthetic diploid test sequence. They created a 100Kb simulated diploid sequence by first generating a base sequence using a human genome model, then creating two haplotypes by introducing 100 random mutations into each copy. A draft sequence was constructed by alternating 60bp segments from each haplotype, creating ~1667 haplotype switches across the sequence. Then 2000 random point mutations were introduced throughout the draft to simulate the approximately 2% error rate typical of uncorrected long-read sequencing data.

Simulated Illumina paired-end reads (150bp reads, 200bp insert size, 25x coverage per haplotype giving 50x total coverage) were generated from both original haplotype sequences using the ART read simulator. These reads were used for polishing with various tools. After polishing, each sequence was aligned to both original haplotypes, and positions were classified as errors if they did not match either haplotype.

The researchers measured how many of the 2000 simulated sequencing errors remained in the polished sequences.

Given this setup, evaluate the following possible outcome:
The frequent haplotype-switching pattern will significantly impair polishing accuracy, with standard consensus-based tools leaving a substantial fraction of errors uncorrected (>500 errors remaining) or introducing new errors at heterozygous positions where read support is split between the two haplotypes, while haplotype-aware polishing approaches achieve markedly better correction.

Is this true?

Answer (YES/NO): NO